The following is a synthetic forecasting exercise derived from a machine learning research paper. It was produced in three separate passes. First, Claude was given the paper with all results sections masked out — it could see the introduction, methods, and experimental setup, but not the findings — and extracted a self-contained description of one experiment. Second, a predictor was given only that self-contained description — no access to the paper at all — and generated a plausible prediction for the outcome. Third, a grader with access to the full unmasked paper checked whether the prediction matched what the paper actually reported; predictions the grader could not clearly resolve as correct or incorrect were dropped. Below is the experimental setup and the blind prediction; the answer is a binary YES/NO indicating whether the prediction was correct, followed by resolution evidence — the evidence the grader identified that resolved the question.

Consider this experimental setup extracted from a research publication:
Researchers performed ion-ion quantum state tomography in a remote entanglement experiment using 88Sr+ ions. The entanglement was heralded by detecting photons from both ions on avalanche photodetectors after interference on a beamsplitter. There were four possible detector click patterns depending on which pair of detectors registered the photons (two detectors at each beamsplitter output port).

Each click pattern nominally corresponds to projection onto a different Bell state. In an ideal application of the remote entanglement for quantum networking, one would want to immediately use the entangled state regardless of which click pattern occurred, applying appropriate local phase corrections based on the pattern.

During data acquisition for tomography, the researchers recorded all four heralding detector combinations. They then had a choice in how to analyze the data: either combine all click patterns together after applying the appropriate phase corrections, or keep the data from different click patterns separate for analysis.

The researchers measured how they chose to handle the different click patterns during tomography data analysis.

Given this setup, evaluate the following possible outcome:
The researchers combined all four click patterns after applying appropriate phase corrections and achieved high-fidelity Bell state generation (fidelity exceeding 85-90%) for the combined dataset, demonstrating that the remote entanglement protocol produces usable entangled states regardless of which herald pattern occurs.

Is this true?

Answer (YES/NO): NO